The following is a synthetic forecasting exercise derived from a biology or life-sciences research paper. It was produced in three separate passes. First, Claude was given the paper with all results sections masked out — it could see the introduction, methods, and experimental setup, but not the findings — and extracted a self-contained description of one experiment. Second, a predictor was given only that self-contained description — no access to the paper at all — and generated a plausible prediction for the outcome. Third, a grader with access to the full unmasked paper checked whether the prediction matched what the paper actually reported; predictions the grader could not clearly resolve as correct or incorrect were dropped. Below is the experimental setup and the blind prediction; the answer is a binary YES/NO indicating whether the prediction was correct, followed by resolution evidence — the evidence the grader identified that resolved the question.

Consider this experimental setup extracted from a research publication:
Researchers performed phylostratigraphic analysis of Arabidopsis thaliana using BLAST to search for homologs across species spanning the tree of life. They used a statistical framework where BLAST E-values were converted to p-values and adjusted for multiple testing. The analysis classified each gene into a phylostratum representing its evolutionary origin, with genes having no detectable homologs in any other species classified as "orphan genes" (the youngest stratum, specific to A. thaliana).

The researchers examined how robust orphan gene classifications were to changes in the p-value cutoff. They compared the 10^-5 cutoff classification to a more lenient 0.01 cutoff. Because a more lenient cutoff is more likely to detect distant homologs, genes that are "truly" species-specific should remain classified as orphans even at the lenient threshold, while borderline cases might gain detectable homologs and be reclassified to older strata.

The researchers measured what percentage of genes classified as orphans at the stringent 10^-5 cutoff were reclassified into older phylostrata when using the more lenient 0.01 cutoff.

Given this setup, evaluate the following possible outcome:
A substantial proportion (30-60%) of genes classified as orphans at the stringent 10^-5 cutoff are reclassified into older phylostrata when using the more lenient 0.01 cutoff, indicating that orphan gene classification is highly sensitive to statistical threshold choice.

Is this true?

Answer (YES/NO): NO